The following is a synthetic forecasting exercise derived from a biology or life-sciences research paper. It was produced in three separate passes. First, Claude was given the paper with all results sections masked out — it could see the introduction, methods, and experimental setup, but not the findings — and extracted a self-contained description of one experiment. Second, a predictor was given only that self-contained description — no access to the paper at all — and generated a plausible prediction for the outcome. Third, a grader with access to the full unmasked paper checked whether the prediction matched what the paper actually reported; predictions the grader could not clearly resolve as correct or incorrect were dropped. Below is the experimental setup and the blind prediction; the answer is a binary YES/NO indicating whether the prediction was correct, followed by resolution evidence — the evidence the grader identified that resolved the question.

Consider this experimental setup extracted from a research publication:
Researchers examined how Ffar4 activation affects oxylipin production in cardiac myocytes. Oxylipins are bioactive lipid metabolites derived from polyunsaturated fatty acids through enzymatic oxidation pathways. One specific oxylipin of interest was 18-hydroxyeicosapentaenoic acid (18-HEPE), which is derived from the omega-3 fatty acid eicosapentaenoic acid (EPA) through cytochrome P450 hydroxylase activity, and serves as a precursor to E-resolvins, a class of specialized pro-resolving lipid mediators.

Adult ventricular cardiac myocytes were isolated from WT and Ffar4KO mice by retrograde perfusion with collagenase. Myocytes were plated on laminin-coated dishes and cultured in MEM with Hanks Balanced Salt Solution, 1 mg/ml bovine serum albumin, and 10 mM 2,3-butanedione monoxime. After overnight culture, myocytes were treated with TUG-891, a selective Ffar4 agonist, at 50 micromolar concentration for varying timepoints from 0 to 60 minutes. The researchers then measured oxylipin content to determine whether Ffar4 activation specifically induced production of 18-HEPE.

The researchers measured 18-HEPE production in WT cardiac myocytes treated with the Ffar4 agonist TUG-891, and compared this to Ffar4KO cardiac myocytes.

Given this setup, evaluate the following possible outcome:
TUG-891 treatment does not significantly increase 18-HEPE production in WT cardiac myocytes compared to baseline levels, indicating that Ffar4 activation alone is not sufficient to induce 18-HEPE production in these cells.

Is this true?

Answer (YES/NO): NO